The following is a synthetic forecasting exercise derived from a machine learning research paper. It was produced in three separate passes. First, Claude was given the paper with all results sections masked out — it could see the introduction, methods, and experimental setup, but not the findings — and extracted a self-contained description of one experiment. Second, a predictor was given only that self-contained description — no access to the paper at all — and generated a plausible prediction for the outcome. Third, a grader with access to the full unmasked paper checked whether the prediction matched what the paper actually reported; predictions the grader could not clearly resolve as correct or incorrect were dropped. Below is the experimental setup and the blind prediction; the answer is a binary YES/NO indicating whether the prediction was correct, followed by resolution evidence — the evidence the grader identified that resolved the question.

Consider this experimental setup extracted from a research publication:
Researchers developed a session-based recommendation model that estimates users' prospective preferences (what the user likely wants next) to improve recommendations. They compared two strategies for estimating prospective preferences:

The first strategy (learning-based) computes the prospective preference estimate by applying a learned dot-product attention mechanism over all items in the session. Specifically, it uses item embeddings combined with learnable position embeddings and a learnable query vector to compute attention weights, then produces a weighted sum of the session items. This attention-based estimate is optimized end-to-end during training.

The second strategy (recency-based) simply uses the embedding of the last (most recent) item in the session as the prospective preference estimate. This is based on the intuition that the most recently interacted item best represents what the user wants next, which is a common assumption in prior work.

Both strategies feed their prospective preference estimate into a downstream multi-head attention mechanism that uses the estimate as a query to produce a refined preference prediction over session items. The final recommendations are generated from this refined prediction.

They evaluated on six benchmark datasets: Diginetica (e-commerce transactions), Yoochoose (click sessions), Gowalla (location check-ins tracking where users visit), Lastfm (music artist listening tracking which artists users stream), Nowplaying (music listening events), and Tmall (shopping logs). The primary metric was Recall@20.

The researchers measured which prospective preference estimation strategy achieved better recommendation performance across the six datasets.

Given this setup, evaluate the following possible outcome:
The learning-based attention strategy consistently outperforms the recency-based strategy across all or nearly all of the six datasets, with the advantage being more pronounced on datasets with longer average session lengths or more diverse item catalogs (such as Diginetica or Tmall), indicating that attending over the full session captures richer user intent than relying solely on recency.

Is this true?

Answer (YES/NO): NO